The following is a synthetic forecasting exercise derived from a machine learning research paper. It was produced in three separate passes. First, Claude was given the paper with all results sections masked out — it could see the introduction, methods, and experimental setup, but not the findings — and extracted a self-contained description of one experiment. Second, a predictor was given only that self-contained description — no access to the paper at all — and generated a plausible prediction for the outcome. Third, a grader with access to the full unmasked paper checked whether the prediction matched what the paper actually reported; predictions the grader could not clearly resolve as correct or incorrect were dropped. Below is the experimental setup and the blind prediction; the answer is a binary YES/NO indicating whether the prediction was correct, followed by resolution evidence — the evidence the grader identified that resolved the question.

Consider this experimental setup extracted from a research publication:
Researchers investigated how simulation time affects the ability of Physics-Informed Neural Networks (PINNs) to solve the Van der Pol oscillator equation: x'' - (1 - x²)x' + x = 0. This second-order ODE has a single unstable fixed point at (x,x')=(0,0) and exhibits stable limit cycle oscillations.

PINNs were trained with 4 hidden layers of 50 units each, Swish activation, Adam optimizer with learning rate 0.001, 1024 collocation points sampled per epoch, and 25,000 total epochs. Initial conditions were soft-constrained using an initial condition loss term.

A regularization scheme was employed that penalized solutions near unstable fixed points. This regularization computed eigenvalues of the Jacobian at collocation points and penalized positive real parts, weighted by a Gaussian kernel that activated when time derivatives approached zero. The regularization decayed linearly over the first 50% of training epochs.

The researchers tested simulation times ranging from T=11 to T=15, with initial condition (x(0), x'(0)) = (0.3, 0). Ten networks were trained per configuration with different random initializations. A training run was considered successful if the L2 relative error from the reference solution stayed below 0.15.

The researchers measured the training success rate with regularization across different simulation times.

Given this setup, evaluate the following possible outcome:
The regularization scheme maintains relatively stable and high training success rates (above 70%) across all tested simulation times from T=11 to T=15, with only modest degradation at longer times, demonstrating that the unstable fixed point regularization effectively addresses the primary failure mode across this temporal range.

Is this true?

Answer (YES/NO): NO